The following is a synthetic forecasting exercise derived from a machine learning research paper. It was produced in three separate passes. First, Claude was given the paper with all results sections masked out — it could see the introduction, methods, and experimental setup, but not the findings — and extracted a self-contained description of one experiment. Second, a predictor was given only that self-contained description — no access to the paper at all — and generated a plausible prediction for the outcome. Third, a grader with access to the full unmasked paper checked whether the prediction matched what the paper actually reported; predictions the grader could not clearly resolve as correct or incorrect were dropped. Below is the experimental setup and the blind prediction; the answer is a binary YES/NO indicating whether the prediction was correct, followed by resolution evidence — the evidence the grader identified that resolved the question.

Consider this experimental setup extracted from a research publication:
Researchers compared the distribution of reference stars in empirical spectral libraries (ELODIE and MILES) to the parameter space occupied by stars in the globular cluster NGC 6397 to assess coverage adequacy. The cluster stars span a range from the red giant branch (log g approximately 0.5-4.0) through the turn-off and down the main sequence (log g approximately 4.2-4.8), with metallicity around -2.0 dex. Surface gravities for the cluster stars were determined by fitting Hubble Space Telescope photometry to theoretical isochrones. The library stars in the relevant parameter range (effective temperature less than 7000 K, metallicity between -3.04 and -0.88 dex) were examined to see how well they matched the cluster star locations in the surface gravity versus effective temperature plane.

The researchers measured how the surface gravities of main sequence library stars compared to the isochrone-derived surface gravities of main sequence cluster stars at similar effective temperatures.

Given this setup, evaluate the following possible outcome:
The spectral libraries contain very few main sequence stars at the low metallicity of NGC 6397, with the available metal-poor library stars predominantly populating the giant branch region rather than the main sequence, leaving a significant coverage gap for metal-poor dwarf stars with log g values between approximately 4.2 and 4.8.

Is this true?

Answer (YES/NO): YES